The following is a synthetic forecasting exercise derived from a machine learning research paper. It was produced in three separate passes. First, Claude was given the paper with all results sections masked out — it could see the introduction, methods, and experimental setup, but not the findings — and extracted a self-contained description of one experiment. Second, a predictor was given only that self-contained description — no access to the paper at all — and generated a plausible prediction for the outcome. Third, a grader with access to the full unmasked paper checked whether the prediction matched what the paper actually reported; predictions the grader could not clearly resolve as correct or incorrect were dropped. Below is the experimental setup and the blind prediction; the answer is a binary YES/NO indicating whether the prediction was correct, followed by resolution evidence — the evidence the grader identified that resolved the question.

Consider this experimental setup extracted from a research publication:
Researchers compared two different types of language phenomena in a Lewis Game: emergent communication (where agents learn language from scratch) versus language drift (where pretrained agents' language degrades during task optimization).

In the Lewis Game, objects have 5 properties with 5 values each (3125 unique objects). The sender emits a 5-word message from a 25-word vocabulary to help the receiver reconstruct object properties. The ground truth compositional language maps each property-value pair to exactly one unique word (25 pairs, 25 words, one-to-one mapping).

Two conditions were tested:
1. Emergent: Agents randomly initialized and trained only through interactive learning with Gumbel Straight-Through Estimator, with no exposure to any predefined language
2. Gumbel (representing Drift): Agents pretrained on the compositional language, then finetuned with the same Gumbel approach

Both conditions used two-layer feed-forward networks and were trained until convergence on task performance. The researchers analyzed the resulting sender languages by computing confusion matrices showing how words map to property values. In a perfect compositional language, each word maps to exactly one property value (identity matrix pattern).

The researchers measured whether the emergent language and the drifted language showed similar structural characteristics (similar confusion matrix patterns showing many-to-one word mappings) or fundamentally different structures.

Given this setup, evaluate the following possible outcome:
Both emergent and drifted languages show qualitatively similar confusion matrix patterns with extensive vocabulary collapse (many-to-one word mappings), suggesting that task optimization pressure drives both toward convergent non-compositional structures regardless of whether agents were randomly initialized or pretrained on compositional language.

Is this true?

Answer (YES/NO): NO